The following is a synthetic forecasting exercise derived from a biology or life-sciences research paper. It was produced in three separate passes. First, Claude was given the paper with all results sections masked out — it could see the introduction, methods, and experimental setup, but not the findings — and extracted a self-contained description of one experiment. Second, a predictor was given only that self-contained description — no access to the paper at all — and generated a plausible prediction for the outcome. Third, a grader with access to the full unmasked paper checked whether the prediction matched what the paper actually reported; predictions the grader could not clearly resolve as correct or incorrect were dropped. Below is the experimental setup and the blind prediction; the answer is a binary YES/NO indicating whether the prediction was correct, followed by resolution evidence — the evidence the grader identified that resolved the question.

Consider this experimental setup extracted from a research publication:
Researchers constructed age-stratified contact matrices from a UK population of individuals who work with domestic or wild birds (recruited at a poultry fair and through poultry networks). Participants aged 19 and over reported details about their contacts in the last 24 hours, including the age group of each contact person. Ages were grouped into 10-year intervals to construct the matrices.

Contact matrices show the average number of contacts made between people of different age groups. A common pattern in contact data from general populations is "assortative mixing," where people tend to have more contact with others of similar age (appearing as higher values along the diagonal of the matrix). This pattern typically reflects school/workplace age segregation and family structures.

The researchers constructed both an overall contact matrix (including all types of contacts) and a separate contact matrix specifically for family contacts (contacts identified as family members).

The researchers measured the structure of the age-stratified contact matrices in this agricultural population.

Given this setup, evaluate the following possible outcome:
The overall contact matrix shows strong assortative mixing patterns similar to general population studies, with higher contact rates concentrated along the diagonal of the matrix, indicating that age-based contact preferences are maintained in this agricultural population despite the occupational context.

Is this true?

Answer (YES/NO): YES